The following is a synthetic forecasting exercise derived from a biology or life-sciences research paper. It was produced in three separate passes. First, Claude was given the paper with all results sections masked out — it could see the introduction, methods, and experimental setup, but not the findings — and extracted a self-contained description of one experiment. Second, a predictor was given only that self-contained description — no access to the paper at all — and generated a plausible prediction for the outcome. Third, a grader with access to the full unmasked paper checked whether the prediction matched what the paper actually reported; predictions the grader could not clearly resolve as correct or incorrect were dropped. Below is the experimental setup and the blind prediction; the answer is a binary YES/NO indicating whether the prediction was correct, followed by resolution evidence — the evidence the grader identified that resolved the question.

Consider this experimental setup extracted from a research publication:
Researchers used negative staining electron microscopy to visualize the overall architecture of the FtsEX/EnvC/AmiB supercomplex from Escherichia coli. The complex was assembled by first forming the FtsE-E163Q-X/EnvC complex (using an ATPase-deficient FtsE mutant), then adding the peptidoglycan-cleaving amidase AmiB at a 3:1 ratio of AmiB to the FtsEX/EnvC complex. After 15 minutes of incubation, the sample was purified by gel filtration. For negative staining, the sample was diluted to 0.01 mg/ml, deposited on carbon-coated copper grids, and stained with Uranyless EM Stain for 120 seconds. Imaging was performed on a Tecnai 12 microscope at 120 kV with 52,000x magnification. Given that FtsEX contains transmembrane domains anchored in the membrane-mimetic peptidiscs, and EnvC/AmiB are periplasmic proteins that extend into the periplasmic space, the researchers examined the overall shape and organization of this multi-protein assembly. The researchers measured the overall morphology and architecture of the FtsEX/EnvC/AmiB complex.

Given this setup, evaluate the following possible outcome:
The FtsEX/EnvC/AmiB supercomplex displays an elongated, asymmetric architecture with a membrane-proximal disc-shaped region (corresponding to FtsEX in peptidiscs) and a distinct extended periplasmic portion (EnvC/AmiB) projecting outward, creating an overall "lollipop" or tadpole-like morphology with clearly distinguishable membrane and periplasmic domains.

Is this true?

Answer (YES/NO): YES